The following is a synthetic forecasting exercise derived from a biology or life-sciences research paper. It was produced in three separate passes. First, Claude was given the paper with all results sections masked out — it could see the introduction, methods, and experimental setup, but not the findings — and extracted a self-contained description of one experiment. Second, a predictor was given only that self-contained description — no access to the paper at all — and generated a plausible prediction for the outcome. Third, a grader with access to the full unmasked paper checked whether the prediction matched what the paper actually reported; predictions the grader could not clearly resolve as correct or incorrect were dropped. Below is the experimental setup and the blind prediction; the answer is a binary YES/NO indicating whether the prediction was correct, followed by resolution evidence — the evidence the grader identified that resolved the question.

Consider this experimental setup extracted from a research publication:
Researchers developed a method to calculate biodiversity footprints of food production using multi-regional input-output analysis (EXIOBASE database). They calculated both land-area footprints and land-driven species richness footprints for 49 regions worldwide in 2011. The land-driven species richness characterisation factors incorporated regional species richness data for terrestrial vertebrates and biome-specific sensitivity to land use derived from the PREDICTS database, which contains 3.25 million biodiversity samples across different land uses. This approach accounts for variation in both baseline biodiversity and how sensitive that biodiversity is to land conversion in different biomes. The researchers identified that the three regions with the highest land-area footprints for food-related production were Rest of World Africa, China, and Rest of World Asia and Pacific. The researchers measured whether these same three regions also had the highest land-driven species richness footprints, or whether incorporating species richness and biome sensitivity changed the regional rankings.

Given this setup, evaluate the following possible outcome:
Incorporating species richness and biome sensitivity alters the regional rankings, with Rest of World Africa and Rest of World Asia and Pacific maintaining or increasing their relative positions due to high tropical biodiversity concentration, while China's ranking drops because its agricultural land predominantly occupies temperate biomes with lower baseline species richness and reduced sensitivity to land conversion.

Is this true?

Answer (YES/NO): NO